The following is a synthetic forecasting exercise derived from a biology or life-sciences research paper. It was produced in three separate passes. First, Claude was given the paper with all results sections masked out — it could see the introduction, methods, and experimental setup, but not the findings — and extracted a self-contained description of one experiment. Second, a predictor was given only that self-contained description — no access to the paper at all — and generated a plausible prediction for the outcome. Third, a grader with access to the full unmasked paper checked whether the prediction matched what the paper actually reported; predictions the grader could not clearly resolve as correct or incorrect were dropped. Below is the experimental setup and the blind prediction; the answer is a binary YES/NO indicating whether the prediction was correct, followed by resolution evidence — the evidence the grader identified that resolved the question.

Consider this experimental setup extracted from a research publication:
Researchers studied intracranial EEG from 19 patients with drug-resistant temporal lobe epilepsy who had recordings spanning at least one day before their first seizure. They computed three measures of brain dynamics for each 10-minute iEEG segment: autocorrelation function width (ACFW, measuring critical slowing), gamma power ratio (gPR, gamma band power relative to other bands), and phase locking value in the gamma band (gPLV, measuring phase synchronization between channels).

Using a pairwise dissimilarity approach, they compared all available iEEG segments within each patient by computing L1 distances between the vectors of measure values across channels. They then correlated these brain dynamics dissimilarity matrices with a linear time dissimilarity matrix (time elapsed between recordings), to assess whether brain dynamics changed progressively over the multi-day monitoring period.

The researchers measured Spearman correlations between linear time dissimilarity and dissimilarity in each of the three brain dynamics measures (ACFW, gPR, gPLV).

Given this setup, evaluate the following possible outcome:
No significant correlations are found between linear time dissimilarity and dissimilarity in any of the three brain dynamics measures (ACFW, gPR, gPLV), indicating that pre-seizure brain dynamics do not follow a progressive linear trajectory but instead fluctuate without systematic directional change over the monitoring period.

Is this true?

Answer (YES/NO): NO